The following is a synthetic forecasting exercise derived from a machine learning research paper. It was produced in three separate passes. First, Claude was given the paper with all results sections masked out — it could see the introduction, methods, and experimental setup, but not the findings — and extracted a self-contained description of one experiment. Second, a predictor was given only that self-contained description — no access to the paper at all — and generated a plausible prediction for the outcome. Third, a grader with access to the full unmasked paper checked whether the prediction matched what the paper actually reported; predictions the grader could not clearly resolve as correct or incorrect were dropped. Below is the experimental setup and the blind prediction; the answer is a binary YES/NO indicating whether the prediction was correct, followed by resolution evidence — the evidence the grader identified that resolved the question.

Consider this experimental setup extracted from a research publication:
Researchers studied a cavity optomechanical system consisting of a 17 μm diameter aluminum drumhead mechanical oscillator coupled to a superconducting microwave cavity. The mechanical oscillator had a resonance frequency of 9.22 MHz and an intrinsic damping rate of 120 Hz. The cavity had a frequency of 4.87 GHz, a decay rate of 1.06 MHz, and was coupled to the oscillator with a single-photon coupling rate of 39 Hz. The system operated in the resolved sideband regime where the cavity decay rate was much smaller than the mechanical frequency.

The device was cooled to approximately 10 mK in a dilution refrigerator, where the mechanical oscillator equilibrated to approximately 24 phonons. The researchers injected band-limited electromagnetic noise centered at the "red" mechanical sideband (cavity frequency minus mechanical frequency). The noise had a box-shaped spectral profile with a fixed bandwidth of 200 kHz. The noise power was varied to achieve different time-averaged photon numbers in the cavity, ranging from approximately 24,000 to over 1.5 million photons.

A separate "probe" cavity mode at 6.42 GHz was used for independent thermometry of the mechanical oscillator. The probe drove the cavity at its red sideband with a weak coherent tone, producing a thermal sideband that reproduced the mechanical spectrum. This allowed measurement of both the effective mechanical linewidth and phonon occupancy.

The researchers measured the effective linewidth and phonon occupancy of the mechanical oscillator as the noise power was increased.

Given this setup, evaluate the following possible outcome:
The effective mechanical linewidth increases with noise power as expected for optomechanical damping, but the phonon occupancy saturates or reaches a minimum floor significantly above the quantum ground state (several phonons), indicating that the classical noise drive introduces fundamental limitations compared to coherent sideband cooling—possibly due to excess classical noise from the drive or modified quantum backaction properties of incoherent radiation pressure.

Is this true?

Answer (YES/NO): NO